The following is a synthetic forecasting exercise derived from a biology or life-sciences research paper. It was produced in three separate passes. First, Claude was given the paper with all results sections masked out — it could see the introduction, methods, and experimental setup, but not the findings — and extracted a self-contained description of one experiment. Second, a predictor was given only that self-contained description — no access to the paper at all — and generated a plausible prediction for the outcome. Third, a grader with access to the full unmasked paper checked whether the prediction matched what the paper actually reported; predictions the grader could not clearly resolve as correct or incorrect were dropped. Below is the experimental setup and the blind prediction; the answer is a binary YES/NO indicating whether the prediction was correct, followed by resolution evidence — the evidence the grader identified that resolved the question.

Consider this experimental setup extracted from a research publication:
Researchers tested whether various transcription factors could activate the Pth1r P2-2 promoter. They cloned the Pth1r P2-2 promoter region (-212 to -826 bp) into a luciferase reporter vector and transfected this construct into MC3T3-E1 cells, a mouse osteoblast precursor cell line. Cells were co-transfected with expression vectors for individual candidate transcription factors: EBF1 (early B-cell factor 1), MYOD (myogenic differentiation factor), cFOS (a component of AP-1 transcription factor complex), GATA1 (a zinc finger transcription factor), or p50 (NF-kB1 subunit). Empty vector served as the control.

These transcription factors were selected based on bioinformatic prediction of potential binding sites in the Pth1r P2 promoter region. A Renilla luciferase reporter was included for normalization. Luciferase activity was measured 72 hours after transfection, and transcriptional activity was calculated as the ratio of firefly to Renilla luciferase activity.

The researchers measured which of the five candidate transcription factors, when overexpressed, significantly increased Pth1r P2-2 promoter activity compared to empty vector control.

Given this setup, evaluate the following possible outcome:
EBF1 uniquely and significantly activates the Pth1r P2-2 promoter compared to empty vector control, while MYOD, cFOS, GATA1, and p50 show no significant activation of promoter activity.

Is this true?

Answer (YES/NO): NO